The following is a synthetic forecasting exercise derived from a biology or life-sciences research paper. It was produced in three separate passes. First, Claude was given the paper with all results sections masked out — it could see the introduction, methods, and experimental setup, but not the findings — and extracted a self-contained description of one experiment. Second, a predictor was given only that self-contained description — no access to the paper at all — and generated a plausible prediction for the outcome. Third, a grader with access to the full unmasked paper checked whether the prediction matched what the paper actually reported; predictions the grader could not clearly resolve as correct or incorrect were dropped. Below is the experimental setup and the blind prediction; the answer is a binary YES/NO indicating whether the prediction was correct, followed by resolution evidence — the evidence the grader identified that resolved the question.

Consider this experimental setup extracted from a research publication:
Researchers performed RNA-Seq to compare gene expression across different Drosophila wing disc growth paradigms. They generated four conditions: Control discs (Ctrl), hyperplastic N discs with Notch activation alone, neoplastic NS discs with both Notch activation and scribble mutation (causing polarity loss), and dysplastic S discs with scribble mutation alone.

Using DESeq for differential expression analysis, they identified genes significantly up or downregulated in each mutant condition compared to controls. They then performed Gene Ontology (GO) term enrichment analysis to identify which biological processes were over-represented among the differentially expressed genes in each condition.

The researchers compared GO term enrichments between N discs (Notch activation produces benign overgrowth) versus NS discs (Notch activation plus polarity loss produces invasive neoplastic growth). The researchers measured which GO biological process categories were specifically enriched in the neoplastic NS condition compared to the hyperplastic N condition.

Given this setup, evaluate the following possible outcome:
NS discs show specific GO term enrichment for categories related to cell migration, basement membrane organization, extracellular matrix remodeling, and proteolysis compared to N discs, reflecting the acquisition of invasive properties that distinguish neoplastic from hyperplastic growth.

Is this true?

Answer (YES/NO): NO